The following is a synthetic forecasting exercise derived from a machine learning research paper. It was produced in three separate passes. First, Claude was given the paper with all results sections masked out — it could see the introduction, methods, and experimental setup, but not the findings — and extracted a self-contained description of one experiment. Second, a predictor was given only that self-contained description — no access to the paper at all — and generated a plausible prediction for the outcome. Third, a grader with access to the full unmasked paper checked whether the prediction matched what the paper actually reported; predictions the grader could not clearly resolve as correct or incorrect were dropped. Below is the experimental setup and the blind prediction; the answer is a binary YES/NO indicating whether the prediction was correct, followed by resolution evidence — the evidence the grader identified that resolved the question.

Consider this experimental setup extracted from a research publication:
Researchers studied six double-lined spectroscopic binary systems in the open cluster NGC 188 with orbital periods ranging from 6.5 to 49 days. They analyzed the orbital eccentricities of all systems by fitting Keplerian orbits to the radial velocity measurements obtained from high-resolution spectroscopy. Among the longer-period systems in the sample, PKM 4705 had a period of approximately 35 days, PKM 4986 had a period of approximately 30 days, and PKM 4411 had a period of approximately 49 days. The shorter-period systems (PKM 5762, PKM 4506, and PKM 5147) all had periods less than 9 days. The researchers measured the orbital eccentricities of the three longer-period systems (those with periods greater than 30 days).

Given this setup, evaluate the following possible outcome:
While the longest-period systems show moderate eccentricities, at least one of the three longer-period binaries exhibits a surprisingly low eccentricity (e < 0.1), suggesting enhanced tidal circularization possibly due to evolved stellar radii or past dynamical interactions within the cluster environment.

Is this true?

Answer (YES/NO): NO